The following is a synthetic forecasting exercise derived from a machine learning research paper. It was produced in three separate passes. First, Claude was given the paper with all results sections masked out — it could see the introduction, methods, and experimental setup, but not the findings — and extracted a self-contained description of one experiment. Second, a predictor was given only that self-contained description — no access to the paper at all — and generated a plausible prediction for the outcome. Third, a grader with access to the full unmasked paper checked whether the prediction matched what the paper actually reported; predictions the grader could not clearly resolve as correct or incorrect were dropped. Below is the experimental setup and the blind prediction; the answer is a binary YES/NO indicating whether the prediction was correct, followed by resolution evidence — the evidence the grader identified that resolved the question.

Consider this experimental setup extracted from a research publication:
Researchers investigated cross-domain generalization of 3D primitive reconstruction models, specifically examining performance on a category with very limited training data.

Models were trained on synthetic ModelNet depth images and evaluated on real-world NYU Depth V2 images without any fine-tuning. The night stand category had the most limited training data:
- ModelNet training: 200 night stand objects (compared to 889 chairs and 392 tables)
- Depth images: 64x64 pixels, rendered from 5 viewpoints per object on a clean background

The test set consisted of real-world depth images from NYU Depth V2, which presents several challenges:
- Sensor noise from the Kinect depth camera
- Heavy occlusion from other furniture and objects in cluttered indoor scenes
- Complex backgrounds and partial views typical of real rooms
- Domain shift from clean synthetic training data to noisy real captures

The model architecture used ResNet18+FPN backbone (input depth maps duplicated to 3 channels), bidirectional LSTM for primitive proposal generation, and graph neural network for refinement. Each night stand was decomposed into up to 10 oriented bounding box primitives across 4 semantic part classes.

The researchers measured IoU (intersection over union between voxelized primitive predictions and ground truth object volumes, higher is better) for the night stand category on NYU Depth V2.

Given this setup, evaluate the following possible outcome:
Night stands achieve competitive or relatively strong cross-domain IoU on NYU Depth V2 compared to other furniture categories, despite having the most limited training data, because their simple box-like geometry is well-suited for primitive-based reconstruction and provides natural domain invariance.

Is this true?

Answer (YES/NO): YES